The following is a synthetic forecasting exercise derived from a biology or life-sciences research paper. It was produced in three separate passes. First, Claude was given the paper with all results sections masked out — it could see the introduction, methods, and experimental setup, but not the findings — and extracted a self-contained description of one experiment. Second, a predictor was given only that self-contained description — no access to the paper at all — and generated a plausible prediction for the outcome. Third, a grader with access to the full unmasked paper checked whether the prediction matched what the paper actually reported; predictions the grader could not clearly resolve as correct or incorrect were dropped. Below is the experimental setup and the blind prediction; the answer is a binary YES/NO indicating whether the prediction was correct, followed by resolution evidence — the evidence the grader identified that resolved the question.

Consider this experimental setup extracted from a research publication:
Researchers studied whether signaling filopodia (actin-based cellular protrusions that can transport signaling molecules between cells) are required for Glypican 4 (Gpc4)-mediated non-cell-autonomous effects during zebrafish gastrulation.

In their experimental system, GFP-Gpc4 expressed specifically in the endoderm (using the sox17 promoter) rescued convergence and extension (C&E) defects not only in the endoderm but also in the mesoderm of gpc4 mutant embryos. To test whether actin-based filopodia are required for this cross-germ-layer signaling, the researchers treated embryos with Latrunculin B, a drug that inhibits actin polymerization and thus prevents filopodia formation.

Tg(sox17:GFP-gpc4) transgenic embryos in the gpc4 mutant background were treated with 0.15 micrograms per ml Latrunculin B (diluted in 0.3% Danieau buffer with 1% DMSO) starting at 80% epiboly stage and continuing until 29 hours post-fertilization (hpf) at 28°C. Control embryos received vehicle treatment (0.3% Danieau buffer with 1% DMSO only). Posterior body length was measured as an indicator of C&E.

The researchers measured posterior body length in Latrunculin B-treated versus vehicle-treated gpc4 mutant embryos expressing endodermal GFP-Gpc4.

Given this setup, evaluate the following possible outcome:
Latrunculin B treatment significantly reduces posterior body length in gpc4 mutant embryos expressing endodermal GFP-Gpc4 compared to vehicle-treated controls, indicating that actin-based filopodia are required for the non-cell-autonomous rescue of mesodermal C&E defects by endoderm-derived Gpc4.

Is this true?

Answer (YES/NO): YES